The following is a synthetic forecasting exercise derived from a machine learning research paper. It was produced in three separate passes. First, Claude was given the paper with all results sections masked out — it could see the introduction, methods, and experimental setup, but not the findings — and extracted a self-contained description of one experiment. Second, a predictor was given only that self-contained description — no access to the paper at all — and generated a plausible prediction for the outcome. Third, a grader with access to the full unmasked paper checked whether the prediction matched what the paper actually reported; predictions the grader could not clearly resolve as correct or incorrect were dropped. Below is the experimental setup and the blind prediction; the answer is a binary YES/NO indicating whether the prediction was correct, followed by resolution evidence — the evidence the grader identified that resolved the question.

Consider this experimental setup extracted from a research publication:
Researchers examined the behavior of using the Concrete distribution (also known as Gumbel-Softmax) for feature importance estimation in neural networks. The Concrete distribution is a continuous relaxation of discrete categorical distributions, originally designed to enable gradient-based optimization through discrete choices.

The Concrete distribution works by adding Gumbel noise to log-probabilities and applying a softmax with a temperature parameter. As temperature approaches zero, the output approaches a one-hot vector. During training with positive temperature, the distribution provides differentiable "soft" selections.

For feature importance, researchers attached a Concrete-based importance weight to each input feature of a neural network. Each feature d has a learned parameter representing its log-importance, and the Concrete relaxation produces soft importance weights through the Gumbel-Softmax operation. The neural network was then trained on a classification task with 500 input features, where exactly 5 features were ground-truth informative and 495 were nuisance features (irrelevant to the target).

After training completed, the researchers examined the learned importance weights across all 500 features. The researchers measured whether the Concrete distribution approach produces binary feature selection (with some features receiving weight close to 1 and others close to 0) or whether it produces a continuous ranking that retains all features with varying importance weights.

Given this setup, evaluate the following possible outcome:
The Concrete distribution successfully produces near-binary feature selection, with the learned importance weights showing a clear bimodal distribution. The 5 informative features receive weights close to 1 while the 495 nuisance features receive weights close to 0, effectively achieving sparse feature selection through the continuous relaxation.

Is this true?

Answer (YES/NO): NO